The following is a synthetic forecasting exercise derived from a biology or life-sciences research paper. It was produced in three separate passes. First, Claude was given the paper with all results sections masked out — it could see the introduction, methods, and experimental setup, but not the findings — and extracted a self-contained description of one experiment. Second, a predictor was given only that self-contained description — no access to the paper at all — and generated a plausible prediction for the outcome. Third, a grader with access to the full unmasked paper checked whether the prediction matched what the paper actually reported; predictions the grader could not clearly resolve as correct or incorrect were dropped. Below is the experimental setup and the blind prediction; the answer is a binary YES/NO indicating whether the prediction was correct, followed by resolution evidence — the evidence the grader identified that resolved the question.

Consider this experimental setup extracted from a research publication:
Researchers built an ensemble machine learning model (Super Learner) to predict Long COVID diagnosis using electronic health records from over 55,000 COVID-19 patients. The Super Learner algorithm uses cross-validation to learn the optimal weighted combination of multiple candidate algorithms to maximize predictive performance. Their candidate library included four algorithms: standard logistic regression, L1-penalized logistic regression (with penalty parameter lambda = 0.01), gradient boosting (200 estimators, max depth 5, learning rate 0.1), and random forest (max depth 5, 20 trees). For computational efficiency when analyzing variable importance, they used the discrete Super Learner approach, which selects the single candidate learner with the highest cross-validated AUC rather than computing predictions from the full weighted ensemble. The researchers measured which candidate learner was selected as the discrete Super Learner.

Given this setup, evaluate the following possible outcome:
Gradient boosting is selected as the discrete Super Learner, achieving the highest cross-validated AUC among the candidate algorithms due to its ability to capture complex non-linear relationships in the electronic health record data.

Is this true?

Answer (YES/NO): YES